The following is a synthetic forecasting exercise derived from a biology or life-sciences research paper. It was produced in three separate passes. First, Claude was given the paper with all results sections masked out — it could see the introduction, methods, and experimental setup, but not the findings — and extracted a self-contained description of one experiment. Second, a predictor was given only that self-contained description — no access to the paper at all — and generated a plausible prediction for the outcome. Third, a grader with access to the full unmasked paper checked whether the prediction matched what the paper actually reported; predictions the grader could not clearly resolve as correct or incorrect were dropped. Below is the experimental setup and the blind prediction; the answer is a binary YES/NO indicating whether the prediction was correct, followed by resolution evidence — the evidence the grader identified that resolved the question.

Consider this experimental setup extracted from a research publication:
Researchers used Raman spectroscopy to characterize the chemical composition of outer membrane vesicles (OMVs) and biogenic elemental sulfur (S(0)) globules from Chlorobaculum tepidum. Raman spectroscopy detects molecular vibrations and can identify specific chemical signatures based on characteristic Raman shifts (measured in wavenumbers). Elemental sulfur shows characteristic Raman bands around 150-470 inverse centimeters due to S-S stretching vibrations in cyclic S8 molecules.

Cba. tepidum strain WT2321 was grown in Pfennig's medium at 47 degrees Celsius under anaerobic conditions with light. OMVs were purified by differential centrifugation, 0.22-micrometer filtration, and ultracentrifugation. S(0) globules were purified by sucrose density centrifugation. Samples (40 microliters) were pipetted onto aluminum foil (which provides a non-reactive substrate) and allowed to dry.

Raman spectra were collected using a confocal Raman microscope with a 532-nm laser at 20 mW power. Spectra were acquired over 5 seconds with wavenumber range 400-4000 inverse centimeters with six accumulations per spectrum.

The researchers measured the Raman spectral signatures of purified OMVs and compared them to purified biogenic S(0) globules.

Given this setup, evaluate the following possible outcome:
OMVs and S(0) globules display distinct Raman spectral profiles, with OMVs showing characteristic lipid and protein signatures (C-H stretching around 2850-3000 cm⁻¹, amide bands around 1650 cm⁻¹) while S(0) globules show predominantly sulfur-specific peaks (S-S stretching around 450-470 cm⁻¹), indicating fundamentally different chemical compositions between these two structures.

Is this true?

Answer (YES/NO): NO